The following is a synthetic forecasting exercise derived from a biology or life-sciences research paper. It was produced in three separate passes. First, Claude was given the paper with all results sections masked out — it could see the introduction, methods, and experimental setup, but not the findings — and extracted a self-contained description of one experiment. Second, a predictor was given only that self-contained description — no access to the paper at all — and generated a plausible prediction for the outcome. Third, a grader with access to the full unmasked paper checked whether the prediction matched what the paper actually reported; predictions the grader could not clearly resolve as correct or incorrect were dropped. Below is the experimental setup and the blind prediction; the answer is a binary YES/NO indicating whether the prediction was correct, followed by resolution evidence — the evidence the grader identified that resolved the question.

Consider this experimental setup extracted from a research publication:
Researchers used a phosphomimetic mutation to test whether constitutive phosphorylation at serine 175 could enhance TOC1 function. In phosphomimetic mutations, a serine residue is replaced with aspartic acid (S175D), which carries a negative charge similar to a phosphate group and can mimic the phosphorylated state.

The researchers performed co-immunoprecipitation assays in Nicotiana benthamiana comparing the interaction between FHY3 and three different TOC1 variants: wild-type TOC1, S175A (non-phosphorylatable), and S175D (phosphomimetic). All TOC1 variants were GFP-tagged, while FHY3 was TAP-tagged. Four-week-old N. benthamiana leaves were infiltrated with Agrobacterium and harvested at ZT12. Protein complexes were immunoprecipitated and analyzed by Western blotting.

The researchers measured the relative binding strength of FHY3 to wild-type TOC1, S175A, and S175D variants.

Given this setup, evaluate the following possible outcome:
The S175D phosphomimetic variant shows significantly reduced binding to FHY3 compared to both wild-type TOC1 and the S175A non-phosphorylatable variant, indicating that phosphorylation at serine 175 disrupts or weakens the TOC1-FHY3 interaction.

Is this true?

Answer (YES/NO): NO